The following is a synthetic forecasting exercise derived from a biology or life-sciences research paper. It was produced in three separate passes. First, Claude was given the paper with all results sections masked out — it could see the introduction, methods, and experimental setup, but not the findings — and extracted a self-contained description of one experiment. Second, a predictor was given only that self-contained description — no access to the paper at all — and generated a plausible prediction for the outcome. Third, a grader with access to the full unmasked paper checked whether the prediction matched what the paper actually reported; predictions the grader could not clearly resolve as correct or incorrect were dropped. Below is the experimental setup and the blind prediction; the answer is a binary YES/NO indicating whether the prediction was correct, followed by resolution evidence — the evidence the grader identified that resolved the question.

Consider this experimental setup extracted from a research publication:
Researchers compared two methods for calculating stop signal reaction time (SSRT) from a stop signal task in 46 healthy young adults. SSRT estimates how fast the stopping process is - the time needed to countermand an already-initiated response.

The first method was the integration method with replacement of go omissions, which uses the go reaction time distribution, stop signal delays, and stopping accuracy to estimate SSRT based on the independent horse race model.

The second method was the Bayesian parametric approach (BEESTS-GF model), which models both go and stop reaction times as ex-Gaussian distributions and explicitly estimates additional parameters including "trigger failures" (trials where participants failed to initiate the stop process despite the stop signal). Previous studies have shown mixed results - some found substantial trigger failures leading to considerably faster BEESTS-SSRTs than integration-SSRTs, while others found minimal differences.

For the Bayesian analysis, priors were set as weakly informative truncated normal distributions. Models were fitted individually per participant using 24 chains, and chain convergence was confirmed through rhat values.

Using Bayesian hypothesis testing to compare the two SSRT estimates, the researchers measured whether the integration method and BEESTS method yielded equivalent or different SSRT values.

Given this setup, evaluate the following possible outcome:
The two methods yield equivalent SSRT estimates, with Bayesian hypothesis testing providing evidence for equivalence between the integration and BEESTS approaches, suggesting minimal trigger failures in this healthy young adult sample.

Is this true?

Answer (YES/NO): YES